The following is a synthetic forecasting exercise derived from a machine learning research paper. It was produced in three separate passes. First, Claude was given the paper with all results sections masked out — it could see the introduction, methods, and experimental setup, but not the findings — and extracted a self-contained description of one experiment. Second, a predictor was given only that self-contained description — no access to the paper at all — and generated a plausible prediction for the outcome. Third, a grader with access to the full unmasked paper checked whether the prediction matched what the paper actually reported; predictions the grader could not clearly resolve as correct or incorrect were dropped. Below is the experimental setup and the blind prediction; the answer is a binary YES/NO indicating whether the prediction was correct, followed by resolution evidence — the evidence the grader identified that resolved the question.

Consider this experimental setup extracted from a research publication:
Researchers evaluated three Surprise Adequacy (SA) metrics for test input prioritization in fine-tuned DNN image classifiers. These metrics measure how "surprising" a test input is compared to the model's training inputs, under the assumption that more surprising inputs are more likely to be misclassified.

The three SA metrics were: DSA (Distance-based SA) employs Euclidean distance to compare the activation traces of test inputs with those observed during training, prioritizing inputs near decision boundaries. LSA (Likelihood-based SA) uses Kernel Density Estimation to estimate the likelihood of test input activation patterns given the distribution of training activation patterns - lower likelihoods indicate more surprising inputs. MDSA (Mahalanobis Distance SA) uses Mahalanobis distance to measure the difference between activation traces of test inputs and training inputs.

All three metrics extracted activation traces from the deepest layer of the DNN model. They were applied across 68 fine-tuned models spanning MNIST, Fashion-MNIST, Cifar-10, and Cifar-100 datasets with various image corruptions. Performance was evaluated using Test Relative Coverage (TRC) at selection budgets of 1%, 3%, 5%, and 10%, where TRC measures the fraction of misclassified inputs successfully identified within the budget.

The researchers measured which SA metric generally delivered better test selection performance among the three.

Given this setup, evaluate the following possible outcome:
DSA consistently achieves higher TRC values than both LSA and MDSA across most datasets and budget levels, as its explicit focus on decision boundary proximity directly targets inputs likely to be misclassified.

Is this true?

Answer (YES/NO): YES